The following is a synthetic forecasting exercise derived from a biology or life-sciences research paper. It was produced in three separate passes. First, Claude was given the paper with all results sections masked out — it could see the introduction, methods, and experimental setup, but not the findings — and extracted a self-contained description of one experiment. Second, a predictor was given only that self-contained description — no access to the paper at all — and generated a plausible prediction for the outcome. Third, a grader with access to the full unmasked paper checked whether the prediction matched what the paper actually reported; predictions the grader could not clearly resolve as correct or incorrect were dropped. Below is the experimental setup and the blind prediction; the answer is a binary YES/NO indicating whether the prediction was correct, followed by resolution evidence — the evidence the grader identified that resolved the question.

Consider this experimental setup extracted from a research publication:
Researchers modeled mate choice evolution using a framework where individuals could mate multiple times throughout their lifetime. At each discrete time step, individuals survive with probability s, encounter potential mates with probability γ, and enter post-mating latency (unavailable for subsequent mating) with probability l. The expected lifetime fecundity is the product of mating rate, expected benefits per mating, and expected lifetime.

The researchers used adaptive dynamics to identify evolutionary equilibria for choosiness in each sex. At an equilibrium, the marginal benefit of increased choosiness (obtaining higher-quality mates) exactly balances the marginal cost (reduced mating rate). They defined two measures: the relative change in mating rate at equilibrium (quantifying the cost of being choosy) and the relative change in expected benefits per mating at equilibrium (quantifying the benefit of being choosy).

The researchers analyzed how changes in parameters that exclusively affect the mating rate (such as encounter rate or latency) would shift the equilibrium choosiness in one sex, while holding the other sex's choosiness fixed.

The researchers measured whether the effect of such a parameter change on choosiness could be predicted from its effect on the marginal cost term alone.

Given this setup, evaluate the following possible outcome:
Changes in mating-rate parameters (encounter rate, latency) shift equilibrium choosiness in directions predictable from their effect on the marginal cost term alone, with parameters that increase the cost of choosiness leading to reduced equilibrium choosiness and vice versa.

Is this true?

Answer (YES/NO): YES